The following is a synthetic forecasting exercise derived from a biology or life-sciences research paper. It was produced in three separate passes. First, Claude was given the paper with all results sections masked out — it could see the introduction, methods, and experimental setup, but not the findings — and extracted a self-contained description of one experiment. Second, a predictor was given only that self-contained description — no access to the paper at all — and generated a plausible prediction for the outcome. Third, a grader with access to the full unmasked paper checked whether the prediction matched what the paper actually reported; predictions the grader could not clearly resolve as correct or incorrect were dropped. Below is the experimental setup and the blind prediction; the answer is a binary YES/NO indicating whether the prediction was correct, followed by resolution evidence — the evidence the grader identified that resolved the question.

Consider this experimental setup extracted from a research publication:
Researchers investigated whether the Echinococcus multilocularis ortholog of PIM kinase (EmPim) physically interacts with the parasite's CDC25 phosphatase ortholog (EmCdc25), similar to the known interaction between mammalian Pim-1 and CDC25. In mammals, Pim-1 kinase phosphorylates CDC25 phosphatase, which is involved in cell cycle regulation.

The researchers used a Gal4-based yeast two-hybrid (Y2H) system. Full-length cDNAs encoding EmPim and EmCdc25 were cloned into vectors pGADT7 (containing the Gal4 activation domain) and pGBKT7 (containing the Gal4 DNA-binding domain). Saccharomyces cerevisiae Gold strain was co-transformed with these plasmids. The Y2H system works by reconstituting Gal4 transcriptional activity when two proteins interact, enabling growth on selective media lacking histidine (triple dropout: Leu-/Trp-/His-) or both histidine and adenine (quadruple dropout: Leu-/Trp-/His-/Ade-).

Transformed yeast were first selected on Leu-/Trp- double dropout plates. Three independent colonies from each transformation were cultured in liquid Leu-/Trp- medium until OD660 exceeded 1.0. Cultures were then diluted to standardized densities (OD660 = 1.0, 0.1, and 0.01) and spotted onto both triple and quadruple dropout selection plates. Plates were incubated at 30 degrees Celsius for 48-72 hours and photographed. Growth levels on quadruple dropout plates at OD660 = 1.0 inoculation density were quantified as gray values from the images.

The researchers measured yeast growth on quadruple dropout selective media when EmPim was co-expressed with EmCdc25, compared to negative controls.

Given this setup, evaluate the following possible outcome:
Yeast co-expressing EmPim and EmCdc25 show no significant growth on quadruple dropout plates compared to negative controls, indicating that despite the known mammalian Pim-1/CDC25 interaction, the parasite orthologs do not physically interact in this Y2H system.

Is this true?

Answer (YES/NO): NO